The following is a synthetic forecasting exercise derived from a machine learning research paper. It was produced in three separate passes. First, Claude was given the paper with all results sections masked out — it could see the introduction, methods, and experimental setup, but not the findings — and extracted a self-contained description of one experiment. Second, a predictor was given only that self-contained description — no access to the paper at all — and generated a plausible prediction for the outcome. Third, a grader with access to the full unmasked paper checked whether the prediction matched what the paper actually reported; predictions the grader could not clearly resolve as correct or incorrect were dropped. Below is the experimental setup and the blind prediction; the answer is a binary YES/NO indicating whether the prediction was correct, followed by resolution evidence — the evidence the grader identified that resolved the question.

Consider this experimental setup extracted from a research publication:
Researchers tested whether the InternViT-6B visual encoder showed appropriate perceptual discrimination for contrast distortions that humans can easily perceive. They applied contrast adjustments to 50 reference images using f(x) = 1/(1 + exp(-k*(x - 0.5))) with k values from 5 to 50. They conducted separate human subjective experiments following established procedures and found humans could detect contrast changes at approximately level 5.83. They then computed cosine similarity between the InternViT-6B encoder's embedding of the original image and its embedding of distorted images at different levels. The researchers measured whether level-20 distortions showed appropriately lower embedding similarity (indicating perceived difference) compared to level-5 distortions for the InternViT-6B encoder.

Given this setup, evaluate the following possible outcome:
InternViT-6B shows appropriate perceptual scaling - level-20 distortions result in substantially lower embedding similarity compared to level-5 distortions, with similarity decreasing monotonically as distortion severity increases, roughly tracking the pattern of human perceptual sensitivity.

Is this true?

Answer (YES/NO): NO